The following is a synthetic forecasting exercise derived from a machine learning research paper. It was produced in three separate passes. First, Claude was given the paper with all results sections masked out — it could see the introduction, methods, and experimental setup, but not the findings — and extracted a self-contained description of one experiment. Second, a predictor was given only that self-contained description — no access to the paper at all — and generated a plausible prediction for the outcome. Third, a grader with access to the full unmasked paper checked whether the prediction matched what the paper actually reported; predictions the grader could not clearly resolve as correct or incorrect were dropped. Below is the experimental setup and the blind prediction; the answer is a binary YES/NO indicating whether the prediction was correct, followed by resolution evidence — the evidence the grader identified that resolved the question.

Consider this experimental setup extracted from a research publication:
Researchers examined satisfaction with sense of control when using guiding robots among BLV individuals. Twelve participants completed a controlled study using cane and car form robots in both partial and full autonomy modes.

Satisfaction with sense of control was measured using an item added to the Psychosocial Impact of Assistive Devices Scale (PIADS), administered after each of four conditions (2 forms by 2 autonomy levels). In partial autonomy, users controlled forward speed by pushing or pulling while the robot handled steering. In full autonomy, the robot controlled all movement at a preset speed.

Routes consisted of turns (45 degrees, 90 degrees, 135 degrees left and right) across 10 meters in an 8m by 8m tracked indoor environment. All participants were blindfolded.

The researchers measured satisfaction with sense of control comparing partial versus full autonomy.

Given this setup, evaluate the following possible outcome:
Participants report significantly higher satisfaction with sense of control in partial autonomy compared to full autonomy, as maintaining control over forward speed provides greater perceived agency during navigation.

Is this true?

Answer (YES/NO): NO